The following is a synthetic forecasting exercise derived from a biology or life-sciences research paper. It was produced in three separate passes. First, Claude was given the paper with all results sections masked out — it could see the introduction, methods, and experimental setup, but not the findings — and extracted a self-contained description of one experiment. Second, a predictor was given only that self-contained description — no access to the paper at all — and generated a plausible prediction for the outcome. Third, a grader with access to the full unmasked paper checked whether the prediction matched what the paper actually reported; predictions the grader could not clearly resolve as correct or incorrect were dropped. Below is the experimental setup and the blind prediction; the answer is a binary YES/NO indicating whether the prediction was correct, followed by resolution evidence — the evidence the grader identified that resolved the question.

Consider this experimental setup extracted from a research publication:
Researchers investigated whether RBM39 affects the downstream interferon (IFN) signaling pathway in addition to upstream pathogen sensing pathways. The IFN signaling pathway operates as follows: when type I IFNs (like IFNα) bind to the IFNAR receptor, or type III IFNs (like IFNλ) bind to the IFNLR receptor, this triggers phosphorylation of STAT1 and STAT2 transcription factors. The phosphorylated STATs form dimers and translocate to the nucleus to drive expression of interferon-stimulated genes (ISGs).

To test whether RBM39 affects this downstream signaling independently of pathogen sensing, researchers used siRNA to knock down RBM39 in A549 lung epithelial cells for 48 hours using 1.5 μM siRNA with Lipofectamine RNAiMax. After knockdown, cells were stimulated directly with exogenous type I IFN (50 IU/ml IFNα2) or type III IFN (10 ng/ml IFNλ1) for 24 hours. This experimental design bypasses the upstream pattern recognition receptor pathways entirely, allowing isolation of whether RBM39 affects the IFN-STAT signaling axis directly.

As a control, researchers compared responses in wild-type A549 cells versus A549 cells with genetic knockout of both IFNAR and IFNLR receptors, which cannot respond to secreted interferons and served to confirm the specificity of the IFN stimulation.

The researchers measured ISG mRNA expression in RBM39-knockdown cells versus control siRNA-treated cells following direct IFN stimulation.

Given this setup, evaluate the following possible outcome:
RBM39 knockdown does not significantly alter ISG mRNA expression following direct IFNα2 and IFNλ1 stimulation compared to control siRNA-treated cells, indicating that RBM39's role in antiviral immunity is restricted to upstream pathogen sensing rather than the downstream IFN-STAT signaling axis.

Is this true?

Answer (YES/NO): NO